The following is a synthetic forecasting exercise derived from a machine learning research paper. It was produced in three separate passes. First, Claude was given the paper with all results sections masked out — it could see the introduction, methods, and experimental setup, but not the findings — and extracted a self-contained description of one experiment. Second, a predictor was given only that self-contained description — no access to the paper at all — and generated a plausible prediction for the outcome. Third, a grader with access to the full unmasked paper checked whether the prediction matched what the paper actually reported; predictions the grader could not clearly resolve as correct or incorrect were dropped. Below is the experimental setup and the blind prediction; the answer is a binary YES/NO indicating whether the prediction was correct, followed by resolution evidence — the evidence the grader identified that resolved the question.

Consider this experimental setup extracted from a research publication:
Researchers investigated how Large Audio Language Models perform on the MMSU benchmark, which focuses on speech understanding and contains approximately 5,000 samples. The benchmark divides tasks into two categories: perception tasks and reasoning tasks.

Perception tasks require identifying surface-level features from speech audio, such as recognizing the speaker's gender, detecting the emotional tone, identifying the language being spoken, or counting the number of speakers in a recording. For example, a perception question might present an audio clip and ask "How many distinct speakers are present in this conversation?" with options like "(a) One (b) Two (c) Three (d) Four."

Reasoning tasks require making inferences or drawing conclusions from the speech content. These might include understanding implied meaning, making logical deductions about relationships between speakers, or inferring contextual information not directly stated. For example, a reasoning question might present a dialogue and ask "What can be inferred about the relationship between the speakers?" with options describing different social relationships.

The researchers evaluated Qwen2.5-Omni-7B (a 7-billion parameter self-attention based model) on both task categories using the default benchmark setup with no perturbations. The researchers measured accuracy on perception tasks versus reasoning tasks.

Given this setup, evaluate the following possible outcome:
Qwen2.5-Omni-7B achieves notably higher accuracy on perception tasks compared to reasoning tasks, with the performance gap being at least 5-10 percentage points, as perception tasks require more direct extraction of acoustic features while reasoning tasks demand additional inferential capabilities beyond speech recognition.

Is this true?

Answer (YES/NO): NO